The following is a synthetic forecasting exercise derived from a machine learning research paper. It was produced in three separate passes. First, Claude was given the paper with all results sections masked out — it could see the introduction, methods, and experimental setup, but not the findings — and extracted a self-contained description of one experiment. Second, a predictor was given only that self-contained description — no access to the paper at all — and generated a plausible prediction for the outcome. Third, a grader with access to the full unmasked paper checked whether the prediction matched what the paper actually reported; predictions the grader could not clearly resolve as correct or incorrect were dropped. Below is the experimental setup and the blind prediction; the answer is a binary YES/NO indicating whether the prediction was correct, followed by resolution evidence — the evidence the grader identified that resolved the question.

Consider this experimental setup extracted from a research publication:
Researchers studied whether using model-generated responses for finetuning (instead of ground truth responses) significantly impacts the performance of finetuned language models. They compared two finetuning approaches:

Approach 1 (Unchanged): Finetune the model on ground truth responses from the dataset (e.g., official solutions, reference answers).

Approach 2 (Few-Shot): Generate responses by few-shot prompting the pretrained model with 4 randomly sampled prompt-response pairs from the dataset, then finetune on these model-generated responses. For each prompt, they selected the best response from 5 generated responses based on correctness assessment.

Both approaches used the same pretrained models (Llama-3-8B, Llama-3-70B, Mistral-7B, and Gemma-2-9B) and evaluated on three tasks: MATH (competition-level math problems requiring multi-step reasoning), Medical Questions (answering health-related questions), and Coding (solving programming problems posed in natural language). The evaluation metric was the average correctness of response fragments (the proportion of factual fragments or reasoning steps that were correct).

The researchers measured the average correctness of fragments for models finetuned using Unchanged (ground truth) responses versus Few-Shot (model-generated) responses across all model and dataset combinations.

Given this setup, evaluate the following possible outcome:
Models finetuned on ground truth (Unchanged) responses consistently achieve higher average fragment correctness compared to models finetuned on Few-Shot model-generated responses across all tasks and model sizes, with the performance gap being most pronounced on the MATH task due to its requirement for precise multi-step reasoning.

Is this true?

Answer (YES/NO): NO